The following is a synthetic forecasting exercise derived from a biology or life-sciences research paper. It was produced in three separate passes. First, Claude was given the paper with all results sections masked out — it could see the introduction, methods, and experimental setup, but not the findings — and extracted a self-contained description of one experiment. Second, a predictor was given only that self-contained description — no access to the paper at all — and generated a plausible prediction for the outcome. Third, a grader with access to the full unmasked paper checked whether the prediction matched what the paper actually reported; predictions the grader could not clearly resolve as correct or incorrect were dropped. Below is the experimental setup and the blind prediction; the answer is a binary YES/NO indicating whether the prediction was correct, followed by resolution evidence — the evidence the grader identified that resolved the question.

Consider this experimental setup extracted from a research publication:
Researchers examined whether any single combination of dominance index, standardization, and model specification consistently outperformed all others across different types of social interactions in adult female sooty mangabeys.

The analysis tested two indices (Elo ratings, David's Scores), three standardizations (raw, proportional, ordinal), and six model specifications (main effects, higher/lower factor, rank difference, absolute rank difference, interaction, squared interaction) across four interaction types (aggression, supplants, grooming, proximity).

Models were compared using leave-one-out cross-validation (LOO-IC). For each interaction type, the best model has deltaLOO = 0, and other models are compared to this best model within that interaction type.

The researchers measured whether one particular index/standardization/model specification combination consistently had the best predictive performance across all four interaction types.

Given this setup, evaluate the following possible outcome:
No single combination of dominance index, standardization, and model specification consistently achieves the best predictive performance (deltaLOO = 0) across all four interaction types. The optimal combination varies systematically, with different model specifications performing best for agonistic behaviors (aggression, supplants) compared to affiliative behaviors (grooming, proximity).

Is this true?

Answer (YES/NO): YES